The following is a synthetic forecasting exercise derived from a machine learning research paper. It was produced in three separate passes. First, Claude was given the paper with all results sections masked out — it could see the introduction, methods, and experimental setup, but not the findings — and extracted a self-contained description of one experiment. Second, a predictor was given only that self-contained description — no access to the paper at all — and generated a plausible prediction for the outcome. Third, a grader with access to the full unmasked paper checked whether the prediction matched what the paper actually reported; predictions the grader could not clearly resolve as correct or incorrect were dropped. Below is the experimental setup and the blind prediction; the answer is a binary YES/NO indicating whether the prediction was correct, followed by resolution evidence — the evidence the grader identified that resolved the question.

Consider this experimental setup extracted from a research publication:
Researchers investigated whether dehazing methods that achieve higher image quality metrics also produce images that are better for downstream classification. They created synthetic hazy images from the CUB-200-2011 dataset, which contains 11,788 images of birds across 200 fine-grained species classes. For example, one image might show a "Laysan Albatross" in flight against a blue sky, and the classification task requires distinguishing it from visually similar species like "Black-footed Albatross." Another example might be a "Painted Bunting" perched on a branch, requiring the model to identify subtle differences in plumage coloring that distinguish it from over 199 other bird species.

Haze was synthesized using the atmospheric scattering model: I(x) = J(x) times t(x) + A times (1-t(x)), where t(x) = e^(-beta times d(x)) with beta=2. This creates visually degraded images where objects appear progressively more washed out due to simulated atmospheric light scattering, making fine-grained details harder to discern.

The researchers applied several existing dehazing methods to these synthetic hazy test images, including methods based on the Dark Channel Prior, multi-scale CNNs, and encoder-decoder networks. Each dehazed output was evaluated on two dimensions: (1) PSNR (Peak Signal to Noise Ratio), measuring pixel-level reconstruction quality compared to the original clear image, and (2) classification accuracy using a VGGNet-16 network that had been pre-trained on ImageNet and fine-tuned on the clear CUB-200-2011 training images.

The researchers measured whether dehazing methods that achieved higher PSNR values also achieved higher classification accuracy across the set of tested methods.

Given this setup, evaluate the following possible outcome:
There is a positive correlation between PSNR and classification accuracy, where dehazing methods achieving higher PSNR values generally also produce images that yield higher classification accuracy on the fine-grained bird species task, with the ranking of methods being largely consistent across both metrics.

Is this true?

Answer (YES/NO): NO